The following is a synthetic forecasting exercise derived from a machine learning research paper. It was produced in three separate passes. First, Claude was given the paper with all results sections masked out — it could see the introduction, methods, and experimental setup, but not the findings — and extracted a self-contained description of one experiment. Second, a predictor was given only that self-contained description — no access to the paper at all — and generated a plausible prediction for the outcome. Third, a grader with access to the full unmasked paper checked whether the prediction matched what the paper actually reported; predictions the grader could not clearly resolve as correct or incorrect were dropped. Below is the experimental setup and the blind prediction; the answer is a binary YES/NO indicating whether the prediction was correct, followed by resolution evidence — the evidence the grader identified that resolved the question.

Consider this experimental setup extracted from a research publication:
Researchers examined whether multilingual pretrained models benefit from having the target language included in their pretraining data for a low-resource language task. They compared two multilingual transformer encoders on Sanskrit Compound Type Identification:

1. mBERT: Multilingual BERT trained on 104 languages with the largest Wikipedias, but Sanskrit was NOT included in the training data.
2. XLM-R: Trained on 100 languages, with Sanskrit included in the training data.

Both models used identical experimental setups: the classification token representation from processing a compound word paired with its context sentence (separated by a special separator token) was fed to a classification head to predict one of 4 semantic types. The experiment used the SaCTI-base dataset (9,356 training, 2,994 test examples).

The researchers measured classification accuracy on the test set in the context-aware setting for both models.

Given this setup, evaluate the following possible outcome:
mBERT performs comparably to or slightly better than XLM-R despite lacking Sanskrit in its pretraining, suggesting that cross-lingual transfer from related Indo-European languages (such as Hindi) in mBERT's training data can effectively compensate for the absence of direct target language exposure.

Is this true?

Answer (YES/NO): YES